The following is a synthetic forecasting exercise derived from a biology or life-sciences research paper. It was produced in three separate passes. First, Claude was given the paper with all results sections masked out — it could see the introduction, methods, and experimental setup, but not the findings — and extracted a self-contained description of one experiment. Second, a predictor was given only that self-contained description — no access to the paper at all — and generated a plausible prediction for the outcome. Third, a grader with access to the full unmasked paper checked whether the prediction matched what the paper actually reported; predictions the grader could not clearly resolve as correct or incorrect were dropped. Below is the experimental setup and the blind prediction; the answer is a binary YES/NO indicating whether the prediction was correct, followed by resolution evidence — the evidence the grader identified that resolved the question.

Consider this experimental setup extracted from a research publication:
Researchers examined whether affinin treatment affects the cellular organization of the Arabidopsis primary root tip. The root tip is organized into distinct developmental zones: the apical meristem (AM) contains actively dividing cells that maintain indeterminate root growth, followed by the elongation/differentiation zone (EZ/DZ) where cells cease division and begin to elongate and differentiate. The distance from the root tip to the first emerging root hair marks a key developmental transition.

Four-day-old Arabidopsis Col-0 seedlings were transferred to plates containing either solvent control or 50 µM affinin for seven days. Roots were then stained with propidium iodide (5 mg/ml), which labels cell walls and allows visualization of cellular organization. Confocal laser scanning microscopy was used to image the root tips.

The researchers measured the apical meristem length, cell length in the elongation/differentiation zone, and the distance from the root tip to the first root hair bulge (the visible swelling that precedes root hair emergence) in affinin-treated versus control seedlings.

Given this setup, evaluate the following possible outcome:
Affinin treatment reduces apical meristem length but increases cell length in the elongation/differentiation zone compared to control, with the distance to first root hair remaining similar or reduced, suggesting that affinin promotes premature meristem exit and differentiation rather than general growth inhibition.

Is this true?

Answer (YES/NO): NO